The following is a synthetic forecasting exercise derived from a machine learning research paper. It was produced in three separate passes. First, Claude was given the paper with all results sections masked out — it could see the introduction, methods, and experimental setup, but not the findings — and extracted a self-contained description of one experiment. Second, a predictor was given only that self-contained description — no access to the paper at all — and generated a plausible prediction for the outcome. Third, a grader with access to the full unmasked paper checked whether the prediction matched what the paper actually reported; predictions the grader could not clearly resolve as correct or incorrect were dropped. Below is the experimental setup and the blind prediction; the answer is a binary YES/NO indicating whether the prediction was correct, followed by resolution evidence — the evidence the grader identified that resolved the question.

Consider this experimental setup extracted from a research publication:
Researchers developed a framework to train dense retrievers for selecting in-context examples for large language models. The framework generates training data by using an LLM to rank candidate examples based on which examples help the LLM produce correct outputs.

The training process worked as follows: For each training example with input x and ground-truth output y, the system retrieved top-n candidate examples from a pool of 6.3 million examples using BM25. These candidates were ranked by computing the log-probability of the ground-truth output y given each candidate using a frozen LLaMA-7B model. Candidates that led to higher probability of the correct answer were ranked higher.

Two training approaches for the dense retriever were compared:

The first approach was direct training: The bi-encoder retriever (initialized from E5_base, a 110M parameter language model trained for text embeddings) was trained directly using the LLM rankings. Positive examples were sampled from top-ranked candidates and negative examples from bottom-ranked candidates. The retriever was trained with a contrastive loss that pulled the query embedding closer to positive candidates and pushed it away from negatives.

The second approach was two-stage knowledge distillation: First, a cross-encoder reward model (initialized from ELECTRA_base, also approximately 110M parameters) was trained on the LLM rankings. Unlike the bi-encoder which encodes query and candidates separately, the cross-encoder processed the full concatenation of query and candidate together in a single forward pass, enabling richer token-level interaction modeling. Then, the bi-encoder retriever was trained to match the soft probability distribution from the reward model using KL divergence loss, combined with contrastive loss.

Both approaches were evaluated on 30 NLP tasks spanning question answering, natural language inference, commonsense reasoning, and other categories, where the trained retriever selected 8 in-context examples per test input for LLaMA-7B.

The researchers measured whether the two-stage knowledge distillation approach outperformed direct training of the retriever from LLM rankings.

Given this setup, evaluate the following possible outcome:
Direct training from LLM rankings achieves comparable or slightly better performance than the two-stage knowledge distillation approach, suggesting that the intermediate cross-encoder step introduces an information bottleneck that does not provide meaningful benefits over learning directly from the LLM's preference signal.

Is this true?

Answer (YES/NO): NO